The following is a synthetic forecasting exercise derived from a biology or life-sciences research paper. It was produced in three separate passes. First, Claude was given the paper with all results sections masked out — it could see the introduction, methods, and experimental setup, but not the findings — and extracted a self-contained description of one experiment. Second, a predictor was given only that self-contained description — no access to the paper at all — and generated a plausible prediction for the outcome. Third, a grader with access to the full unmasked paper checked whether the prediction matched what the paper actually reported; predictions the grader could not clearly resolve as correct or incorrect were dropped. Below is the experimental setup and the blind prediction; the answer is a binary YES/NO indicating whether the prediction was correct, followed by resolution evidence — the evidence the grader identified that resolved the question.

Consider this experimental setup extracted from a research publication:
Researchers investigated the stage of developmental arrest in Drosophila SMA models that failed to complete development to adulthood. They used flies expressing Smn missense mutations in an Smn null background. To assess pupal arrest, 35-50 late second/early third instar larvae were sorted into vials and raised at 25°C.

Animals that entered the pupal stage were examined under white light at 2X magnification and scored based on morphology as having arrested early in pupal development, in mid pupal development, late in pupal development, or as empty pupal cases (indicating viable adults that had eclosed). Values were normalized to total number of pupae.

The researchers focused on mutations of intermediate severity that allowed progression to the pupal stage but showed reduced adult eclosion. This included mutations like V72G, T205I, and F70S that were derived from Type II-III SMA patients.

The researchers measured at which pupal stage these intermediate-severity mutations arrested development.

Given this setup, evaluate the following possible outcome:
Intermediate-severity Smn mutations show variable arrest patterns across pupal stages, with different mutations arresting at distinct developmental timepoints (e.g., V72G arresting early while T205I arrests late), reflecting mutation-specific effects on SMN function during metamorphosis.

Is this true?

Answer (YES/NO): NO